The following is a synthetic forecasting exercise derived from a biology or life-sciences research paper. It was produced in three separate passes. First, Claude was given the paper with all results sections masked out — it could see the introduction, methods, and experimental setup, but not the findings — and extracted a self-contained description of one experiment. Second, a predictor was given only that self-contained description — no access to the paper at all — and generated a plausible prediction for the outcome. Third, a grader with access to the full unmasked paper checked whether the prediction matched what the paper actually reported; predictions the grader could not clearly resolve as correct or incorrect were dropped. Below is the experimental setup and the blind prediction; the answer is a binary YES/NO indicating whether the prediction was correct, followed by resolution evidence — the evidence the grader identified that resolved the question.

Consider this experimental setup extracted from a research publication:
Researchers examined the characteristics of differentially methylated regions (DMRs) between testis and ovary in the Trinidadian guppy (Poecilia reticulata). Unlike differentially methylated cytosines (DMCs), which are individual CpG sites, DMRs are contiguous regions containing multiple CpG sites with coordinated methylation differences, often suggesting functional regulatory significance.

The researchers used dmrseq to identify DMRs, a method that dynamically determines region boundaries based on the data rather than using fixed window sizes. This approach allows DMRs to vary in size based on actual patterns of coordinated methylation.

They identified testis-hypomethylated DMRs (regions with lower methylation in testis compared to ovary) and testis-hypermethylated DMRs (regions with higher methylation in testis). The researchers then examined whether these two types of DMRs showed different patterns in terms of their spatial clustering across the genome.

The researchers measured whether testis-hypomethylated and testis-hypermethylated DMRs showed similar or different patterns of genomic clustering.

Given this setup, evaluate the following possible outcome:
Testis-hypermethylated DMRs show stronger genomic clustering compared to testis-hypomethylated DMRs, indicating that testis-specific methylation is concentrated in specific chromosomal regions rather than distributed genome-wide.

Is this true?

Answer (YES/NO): NO